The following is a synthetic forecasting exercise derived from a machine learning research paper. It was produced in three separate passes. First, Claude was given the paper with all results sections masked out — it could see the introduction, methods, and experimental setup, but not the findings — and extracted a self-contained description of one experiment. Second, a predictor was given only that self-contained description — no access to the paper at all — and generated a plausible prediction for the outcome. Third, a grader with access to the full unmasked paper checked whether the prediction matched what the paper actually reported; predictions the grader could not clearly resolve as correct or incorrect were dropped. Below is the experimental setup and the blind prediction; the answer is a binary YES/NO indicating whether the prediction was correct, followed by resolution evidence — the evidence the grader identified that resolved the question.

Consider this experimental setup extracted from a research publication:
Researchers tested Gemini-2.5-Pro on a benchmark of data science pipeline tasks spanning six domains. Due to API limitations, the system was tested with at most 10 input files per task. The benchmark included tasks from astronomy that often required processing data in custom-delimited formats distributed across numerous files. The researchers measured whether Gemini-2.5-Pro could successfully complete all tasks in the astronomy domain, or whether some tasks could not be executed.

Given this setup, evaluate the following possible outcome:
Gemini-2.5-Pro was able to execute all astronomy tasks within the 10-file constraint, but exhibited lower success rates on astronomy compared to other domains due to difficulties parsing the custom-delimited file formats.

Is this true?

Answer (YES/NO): NO